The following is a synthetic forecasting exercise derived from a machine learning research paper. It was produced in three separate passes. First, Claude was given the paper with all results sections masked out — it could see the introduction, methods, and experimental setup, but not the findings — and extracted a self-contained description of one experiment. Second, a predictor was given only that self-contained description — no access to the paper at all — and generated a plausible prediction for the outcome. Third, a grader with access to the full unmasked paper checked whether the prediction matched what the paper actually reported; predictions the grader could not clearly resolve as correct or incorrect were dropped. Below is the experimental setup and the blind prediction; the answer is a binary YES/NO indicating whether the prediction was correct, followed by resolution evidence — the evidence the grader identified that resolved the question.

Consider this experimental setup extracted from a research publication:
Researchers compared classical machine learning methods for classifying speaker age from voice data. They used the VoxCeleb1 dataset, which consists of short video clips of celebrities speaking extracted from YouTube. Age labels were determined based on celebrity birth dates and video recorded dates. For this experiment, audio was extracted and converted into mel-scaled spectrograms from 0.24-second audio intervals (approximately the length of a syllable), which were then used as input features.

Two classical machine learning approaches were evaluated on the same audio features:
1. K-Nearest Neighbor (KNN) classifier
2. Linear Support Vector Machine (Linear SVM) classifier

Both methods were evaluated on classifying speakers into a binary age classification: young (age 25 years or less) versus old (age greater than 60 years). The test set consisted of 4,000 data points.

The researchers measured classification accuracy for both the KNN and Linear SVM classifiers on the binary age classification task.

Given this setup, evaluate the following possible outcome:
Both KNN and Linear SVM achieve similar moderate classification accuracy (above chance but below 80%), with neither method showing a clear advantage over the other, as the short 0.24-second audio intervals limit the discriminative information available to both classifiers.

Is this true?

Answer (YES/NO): NO